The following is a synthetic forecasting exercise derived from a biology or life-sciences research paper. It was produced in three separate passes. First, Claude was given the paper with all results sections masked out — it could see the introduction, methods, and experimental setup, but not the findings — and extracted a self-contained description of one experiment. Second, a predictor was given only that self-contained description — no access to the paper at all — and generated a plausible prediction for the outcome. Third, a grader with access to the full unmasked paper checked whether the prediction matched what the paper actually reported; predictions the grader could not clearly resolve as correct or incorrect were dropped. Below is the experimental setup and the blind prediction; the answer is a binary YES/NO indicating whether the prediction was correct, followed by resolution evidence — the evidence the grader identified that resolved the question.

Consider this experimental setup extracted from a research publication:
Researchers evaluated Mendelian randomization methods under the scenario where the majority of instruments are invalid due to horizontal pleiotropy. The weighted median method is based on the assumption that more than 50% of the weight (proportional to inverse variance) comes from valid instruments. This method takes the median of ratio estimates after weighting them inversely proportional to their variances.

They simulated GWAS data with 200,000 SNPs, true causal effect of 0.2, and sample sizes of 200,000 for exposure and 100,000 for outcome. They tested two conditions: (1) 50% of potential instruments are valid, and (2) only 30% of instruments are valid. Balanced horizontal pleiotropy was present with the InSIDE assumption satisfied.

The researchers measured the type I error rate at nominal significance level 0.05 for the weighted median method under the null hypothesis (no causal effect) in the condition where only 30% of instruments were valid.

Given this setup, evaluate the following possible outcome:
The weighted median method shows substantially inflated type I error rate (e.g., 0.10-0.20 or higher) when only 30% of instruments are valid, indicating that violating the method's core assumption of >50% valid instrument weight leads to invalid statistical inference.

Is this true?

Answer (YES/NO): NO